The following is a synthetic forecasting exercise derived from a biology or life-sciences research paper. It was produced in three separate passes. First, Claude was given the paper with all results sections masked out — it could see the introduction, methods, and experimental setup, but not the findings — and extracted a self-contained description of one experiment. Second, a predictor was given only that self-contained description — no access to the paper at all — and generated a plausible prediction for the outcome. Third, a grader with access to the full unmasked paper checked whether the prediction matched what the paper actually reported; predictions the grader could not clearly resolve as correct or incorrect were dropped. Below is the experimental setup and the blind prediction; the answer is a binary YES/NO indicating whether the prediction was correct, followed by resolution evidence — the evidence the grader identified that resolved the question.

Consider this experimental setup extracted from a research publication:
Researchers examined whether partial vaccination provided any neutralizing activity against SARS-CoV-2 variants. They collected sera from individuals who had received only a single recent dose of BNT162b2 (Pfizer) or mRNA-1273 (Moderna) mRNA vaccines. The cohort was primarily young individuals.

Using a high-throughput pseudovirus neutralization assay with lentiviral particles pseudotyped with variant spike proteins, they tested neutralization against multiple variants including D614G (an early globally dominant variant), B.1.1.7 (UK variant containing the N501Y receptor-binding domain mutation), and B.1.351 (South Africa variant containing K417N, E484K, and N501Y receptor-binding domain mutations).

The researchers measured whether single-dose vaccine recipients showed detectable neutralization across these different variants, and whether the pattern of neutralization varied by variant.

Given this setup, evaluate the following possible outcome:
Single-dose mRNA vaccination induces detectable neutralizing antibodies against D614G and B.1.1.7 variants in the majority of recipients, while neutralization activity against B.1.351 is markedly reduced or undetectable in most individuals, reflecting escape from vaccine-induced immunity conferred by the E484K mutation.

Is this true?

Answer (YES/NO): NO